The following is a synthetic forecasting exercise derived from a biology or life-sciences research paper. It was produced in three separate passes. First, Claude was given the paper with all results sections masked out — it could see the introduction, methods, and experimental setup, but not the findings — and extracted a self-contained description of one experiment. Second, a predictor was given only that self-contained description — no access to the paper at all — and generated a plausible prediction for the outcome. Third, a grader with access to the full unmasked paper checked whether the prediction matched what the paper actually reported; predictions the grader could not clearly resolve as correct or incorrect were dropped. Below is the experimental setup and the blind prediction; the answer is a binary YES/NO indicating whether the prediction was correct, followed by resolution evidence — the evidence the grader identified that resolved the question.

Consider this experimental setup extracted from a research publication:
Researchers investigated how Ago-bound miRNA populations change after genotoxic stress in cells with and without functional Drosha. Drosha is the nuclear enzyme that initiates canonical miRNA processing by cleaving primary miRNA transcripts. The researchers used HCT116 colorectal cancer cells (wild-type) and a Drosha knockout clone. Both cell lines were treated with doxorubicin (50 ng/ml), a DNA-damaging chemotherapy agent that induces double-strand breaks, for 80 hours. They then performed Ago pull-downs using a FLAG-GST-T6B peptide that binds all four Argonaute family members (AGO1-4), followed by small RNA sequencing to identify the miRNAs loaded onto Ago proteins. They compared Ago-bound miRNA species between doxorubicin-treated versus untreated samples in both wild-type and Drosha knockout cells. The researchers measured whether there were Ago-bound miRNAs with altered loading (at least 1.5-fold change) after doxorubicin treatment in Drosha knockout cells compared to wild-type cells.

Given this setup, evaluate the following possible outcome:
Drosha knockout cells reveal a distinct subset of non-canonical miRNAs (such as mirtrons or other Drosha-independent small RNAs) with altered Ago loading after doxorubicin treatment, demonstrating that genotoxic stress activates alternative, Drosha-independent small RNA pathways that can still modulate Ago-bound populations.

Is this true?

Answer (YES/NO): NO